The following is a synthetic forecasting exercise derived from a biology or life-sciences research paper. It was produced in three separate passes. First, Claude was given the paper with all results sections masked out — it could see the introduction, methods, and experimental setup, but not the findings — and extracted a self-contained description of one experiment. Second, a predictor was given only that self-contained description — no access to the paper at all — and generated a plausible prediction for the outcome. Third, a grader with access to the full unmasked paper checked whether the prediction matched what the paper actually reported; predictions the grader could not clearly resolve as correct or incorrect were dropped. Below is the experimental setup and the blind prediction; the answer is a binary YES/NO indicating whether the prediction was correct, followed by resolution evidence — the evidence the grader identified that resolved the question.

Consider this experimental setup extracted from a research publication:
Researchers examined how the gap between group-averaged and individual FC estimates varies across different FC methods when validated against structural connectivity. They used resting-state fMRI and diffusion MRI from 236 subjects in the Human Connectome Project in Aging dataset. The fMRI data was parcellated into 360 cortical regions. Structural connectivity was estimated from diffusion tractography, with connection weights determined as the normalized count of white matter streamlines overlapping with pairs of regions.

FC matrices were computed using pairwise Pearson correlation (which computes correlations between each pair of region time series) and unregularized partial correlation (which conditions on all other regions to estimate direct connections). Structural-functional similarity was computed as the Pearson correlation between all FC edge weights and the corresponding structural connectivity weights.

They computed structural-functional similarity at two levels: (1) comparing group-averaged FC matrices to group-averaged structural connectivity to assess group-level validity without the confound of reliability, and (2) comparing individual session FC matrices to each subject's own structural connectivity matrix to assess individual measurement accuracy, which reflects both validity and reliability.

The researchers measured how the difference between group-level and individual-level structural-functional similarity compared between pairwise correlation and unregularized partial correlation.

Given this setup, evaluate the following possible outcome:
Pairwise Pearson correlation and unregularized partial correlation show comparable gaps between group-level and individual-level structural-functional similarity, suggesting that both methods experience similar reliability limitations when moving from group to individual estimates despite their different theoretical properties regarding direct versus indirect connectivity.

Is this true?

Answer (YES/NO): NO